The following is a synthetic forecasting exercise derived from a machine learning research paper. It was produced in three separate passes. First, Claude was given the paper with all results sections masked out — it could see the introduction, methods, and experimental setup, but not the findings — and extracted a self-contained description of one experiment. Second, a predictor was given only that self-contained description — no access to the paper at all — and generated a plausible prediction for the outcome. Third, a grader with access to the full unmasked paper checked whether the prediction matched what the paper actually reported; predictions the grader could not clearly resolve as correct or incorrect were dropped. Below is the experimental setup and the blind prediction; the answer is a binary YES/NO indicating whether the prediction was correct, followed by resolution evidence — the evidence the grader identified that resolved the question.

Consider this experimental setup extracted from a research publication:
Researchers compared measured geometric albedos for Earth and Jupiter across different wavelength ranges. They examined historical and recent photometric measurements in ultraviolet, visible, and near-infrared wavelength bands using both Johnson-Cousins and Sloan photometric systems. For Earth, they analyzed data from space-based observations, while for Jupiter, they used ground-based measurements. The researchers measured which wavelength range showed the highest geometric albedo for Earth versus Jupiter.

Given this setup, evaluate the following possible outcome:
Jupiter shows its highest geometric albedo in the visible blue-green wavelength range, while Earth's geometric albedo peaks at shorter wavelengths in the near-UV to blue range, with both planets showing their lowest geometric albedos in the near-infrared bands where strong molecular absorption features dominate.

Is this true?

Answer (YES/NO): NO